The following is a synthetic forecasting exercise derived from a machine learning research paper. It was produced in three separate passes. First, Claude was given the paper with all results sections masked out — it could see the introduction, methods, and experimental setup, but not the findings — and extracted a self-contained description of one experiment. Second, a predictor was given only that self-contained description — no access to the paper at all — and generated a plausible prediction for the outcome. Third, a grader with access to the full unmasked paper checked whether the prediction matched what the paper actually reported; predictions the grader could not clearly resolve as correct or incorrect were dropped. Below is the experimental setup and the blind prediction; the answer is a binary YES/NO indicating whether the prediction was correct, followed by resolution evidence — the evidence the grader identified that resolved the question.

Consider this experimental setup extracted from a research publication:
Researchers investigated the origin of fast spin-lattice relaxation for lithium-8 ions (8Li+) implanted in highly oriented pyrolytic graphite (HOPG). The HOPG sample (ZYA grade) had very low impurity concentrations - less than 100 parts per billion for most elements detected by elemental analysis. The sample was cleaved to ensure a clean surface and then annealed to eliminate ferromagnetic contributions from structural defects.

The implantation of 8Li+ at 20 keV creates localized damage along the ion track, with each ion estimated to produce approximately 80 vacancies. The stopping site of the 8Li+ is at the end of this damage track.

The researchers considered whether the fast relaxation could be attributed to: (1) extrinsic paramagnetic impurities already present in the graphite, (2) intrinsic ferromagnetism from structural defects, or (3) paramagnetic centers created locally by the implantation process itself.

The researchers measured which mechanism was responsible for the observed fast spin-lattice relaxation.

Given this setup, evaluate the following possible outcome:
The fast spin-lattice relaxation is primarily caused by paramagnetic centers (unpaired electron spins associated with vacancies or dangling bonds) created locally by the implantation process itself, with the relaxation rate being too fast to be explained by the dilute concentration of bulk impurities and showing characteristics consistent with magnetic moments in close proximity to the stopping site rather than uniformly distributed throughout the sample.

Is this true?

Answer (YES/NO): YES